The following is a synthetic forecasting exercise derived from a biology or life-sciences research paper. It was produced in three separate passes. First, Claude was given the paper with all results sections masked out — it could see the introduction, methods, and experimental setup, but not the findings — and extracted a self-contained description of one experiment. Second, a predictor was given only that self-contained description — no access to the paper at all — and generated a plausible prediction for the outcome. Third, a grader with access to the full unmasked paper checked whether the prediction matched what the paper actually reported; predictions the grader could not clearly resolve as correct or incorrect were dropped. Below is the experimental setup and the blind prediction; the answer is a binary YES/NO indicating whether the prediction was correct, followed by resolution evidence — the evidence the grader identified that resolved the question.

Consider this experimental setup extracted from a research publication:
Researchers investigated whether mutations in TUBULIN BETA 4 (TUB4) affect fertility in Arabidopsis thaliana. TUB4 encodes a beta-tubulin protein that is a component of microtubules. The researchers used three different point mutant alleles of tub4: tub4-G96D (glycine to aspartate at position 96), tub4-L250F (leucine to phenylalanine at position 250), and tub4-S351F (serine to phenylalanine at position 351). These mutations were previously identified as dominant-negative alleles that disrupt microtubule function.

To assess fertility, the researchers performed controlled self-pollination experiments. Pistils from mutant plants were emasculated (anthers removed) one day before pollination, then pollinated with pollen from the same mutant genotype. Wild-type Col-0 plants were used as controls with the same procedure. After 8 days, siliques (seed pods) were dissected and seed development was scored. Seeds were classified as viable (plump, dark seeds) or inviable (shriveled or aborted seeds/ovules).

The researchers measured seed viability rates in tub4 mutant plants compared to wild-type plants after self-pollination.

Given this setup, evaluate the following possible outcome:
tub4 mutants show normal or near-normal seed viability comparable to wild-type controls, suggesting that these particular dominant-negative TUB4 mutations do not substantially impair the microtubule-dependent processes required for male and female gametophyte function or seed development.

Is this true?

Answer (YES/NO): NO